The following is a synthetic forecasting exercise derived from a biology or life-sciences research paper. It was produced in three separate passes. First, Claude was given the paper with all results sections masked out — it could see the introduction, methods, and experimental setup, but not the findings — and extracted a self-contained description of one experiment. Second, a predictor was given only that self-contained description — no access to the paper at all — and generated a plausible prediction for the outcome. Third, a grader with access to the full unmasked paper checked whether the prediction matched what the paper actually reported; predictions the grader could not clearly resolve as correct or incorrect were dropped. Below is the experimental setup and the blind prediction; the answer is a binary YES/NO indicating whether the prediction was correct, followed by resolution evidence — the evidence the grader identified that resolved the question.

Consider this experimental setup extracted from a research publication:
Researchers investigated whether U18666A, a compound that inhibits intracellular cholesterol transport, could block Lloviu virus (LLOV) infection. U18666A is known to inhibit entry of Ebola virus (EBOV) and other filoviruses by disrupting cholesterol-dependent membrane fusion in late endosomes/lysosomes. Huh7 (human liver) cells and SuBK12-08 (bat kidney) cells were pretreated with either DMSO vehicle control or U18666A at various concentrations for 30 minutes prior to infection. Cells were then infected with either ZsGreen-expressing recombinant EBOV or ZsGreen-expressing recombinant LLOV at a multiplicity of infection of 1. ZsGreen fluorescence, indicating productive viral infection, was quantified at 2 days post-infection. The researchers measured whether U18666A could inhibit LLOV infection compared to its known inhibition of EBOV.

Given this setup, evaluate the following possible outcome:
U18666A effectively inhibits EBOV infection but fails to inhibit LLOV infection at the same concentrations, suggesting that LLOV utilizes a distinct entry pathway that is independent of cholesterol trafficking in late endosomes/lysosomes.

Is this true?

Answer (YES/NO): NO